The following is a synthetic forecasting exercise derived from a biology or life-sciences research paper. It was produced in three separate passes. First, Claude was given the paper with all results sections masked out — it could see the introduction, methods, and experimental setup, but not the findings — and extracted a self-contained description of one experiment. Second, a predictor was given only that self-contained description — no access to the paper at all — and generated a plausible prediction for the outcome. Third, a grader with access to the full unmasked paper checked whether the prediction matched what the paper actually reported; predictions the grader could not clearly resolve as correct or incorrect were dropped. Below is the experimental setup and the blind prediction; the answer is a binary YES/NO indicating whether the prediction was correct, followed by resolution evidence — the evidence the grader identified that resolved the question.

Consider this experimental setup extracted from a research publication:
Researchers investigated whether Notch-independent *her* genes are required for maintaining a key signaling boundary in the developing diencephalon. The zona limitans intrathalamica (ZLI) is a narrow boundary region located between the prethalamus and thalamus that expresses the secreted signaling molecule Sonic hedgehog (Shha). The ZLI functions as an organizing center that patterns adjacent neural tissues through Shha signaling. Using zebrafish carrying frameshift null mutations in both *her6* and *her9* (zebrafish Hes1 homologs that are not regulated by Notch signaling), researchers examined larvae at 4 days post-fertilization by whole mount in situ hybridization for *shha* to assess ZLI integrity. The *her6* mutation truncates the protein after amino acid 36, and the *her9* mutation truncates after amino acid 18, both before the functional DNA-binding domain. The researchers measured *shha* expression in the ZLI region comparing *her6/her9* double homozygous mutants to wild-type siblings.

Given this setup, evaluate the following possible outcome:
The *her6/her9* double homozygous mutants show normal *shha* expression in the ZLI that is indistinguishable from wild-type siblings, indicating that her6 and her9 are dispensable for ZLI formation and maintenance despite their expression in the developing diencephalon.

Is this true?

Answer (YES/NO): NO